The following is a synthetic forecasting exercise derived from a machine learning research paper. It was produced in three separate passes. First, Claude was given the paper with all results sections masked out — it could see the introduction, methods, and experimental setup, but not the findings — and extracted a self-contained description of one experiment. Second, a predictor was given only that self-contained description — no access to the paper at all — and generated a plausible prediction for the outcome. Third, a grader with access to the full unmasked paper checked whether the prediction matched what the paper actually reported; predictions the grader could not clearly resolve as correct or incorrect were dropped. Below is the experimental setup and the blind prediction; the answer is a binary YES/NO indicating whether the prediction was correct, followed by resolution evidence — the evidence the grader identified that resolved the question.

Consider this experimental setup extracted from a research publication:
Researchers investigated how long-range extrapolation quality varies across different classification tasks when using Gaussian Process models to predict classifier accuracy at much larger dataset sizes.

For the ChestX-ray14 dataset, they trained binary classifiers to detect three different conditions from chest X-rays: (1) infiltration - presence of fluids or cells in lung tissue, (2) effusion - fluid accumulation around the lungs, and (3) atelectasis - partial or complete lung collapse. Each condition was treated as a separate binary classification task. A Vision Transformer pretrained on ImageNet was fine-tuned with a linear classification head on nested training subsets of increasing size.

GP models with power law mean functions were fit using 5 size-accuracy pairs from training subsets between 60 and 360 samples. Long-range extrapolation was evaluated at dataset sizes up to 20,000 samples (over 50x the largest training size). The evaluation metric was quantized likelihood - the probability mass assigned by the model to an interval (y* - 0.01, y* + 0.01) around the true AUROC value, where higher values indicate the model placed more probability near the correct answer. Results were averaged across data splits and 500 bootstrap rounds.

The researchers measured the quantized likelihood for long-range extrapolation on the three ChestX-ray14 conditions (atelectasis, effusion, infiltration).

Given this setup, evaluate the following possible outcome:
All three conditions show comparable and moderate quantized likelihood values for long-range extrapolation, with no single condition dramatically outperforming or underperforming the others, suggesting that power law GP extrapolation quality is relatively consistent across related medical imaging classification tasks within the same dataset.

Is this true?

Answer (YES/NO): NO